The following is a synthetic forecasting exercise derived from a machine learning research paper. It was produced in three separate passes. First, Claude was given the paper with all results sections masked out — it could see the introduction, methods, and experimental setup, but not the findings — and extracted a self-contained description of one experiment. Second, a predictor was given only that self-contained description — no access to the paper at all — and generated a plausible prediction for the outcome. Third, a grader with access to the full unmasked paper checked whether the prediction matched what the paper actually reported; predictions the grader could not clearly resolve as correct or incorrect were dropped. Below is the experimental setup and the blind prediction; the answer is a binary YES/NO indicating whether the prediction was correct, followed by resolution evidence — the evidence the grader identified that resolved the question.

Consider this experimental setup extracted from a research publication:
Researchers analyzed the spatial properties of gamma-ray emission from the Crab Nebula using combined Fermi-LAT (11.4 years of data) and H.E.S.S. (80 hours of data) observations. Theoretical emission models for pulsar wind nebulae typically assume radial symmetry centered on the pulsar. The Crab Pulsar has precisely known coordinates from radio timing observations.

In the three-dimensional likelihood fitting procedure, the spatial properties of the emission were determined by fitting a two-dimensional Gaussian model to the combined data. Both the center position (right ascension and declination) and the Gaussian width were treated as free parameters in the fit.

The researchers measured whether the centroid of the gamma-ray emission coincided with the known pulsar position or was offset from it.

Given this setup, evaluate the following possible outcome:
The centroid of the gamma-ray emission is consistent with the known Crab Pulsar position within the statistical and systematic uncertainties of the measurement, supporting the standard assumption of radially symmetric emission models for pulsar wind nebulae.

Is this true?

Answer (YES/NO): NO